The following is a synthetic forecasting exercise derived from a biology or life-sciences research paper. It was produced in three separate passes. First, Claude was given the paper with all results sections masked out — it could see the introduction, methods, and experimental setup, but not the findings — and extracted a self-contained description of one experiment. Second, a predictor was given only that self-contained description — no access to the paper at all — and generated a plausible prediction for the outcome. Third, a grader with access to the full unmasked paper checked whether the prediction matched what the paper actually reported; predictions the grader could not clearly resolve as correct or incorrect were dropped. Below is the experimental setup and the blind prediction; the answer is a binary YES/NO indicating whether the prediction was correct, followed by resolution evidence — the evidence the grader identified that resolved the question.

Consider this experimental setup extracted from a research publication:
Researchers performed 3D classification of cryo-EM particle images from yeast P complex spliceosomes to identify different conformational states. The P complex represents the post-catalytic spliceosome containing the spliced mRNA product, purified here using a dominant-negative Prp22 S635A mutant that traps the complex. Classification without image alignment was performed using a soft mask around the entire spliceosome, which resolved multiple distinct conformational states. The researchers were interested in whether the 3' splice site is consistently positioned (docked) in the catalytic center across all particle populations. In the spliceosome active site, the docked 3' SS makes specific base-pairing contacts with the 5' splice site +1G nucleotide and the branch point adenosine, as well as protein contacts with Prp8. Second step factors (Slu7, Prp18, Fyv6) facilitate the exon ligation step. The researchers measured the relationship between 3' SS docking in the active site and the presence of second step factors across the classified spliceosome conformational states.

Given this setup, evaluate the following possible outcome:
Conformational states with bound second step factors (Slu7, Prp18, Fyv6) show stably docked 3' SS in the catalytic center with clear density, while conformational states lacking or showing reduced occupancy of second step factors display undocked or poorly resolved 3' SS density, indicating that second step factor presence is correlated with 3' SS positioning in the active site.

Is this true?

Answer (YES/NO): NO